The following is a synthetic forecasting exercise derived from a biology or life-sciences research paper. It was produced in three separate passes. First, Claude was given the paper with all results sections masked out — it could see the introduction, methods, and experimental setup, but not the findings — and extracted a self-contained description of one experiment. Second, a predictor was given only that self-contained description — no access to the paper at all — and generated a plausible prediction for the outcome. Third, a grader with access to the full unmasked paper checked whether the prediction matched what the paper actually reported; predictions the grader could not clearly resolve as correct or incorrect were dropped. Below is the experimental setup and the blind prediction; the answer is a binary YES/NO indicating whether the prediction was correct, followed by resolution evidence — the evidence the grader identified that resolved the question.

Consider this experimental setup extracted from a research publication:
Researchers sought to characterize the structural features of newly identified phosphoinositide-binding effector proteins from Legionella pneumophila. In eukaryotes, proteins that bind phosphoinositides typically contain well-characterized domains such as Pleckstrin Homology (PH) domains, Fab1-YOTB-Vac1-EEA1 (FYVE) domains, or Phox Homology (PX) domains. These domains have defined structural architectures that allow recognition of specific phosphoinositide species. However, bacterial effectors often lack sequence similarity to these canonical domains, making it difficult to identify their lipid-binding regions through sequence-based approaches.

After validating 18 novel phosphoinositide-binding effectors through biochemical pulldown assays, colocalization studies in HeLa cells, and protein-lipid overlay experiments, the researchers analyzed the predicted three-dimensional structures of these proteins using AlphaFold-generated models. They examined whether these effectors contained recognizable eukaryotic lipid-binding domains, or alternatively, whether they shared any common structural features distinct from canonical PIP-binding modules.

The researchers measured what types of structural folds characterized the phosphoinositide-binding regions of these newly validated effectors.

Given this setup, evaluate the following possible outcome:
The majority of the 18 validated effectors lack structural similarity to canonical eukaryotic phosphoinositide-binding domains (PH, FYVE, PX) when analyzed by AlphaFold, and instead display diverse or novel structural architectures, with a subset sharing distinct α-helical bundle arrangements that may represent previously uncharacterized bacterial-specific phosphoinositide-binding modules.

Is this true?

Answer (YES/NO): YES